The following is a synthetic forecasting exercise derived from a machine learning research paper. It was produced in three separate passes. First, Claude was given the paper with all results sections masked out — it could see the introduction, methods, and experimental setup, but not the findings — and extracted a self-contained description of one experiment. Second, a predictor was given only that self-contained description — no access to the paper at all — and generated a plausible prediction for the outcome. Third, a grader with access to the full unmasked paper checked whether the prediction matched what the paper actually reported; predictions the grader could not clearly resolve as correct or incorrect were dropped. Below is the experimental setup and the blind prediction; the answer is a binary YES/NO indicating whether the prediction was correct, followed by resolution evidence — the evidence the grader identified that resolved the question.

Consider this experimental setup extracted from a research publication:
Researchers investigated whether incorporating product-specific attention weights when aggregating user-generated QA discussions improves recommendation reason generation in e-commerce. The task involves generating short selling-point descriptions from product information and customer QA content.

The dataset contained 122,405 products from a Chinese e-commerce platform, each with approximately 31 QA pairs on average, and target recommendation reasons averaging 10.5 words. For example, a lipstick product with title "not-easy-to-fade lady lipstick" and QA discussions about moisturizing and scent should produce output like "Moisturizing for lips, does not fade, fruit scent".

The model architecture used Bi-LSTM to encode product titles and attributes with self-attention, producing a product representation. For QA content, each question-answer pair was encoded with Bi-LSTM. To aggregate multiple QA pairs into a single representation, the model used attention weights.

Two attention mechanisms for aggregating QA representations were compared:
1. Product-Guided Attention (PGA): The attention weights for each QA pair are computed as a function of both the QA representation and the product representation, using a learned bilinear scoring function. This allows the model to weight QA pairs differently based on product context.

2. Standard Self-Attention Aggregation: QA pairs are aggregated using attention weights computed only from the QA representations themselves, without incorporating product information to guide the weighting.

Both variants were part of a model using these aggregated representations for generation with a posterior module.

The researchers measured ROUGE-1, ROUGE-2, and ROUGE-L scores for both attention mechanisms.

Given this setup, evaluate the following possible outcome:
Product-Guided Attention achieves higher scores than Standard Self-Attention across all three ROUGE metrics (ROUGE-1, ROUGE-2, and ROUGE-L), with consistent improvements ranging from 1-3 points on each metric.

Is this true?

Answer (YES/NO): NO